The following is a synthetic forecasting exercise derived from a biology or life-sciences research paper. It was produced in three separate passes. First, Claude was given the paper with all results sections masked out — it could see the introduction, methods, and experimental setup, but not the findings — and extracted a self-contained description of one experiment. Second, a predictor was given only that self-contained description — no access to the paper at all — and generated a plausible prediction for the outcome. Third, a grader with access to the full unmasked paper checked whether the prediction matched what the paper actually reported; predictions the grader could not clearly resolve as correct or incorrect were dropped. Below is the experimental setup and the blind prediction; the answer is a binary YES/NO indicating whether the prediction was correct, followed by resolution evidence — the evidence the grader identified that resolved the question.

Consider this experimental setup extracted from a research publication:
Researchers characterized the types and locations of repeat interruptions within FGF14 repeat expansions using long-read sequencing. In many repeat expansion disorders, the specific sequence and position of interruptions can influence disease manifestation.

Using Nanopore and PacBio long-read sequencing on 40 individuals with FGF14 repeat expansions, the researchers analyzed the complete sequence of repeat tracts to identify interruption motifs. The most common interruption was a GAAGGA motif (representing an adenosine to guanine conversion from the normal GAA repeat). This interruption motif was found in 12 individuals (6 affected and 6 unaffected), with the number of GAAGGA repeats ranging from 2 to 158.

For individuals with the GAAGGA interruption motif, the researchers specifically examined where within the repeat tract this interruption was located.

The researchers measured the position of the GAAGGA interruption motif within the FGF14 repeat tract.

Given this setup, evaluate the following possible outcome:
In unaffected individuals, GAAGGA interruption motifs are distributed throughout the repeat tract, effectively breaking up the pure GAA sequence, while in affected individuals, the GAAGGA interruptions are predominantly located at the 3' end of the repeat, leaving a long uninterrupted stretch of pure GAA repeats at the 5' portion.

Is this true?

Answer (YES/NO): NO